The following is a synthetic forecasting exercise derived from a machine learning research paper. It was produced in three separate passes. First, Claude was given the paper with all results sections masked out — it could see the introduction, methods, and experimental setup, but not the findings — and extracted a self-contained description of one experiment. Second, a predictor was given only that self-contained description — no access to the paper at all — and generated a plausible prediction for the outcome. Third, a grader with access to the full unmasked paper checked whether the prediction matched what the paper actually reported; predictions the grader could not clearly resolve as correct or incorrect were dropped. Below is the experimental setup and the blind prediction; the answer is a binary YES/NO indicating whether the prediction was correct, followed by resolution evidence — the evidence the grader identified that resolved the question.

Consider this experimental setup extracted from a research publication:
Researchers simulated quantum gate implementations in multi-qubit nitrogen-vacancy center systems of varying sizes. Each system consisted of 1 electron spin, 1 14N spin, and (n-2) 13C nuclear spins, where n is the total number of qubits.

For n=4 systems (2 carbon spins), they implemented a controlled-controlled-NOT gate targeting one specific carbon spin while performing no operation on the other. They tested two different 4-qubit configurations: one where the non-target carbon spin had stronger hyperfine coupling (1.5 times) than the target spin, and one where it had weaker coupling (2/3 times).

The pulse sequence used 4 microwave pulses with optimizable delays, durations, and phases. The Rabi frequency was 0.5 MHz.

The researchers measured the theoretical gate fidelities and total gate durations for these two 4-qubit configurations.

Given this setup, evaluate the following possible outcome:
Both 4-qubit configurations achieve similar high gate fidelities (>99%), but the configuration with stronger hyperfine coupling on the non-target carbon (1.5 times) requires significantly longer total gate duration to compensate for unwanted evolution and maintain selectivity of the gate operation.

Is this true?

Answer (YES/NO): NO